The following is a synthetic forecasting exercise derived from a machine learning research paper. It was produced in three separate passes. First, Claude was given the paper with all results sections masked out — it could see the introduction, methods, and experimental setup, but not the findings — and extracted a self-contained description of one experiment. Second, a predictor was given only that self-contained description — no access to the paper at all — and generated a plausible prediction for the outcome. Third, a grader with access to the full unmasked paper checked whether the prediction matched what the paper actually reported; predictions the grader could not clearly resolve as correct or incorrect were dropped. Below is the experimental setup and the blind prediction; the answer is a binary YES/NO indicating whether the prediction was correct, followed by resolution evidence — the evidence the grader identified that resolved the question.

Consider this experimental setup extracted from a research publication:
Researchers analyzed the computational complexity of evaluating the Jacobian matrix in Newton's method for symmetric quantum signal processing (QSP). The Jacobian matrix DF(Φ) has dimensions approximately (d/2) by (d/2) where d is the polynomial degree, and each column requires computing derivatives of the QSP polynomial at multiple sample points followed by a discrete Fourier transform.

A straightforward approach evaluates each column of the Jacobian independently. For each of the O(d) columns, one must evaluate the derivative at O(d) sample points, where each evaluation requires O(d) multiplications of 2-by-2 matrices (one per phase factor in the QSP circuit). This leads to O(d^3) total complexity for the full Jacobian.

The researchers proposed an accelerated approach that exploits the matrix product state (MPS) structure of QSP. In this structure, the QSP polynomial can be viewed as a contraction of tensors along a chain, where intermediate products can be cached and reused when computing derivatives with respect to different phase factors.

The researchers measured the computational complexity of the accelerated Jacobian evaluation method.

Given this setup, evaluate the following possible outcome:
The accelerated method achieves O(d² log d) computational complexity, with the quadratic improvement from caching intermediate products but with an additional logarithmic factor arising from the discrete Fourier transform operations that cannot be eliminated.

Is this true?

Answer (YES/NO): YES